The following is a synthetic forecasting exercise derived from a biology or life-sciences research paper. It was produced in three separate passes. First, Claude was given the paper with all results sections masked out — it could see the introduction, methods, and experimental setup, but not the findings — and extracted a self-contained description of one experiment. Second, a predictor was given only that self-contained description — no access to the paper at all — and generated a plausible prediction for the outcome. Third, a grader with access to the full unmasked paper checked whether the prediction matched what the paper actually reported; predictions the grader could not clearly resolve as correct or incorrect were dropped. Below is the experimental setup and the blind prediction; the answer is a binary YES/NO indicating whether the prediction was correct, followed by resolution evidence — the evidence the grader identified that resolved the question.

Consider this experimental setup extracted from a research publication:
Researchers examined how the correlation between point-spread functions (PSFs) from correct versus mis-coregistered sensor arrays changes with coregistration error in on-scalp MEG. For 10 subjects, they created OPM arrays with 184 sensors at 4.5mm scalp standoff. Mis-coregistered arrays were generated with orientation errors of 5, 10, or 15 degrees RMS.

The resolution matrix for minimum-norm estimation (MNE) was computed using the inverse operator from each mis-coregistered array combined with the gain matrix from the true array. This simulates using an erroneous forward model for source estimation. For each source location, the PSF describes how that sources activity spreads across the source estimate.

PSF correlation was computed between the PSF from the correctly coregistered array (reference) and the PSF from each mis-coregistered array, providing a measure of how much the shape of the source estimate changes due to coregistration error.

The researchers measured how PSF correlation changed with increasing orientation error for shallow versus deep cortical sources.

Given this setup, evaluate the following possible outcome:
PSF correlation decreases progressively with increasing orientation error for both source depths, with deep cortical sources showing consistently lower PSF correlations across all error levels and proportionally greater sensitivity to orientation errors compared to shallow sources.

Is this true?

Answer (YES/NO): NO